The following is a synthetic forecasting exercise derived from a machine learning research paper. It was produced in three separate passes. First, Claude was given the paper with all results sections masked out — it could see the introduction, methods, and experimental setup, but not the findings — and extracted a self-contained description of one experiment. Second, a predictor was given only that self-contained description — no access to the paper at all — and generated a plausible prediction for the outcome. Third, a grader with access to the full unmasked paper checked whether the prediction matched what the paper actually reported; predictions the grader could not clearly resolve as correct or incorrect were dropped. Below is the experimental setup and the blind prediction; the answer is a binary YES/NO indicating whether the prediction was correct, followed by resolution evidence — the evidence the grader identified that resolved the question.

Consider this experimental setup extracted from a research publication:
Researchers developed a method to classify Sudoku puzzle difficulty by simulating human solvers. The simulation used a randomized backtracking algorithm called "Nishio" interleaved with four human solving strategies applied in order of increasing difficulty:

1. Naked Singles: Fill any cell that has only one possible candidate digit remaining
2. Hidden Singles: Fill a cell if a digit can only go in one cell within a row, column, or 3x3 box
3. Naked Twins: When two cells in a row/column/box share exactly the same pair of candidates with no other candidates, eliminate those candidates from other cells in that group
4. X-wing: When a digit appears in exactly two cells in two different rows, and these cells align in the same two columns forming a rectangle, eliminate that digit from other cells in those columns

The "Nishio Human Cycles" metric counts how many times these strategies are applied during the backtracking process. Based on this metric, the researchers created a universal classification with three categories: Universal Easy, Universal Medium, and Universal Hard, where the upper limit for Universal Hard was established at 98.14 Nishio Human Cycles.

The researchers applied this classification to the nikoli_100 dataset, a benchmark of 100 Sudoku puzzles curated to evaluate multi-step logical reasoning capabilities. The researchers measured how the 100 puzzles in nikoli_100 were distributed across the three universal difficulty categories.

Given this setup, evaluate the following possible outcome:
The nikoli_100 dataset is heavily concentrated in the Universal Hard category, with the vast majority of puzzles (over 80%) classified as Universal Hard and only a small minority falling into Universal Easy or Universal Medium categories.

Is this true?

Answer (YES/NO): NO